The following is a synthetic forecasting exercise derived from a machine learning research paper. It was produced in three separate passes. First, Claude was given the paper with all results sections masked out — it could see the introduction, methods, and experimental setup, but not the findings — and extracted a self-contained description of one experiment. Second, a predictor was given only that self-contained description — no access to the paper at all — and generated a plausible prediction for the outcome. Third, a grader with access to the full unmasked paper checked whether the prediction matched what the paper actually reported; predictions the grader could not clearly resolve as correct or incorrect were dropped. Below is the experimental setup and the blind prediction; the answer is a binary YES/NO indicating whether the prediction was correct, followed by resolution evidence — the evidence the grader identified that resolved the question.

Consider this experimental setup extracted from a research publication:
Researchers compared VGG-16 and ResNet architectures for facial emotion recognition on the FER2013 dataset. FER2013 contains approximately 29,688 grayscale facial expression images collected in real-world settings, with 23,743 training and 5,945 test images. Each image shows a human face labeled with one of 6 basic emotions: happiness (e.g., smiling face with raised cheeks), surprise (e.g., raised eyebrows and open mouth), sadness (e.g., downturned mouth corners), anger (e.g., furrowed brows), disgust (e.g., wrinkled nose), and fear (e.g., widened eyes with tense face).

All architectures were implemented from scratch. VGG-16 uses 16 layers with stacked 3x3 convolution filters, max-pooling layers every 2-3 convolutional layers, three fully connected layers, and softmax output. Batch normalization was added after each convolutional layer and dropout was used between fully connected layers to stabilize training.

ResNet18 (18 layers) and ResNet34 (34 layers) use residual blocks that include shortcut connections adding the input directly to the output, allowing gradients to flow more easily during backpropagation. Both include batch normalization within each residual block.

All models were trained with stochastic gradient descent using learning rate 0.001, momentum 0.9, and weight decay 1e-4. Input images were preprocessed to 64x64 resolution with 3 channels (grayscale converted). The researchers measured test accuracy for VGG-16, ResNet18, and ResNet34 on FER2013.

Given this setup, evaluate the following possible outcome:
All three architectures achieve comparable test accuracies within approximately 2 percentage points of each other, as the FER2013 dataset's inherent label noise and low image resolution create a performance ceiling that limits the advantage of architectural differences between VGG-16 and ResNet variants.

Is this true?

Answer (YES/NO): NO